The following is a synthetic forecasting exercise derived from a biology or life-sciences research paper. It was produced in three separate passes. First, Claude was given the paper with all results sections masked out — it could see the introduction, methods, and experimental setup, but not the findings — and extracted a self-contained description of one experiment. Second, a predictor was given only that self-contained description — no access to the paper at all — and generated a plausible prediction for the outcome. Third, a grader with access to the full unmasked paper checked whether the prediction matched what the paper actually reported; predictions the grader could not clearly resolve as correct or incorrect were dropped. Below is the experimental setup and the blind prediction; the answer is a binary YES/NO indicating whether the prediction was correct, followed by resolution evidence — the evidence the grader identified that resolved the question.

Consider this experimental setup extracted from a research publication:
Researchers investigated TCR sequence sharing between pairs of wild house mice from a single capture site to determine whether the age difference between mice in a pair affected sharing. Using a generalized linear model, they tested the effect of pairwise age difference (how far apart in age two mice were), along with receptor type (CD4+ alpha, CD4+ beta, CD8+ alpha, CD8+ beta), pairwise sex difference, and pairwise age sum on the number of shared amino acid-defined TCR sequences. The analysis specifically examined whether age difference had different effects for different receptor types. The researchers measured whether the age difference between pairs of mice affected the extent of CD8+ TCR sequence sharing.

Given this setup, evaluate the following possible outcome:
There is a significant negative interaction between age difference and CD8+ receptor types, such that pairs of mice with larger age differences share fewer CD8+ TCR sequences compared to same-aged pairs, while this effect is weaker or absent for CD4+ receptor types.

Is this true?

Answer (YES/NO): NO